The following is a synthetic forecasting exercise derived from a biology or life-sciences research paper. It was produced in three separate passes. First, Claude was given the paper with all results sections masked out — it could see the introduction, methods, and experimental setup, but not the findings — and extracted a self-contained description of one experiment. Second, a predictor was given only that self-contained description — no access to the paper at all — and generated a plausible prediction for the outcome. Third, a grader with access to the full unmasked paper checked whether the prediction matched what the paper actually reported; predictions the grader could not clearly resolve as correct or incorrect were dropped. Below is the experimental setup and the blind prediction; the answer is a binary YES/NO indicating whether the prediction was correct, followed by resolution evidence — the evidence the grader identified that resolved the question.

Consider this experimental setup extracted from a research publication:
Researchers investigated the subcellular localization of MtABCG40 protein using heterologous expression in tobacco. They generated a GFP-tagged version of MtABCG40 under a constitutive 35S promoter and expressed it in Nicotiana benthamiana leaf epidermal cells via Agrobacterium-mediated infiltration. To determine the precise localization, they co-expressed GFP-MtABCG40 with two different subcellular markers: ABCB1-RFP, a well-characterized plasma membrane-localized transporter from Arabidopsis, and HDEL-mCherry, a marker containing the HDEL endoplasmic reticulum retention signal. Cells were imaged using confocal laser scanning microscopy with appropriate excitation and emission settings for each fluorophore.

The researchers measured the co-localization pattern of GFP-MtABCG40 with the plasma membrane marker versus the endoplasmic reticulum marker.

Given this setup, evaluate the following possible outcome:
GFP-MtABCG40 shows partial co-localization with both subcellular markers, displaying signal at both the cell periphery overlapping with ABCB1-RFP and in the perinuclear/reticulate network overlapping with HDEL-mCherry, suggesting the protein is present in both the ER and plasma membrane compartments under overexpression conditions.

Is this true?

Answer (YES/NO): YES